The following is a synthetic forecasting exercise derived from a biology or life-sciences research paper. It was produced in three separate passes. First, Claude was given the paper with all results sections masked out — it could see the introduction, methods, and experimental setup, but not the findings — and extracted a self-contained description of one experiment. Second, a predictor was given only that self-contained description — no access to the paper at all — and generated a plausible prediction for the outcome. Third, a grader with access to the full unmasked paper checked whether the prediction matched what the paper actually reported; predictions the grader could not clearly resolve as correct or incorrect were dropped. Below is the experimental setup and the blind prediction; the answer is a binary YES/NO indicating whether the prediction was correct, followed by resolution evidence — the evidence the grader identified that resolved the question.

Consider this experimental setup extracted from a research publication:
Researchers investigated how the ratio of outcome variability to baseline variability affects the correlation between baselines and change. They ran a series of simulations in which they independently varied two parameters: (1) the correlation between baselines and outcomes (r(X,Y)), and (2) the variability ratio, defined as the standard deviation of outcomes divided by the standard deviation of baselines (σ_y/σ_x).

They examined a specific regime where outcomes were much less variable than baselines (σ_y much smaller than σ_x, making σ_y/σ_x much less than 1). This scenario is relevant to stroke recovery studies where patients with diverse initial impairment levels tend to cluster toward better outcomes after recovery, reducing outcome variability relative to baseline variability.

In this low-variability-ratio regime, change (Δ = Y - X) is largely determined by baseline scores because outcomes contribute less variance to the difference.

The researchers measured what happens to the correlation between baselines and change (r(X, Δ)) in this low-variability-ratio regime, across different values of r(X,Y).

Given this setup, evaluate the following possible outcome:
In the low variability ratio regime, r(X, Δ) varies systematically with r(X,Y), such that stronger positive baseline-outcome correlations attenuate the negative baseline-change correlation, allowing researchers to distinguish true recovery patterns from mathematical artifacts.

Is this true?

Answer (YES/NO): NO